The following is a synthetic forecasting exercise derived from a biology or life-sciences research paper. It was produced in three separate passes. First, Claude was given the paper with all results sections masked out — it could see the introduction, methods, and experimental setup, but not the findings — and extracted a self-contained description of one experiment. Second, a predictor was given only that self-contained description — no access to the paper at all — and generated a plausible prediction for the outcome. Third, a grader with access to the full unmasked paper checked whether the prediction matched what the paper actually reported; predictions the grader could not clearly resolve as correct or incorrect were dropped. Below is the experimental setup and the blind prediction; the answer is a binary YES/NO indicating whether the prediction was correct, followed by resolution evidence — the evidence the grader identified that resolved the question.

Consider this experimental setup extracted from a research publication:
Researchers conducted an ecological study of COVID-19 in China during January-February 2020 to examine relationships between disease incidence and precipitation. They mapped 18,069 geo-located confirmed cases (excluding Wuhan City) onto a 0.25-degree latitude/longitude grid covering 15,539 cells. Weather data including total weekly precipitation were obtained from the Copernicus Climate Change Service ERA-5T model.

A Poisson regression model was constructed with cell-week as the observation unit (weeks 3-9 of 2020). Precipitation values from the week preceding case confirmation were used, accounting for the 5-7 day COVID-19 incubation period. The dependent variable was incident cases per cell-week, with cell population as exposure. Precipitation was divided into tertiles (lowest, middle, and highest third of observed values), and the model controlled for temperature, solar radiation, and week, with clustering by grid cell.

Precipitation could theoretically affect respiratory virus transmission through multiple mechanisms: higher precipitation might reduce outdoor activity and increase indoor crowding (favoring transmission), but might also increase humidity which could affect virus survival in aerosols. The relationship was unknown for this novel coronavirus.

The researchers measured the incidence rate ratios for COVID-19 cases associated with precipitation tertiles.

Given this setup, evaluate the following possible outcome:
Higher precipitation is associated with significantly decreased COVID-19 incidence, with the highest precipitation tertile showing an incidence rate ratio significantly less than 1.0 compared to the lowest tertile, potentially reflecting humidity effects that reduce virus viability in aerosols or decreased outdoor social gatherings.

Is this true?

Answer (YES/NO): NO